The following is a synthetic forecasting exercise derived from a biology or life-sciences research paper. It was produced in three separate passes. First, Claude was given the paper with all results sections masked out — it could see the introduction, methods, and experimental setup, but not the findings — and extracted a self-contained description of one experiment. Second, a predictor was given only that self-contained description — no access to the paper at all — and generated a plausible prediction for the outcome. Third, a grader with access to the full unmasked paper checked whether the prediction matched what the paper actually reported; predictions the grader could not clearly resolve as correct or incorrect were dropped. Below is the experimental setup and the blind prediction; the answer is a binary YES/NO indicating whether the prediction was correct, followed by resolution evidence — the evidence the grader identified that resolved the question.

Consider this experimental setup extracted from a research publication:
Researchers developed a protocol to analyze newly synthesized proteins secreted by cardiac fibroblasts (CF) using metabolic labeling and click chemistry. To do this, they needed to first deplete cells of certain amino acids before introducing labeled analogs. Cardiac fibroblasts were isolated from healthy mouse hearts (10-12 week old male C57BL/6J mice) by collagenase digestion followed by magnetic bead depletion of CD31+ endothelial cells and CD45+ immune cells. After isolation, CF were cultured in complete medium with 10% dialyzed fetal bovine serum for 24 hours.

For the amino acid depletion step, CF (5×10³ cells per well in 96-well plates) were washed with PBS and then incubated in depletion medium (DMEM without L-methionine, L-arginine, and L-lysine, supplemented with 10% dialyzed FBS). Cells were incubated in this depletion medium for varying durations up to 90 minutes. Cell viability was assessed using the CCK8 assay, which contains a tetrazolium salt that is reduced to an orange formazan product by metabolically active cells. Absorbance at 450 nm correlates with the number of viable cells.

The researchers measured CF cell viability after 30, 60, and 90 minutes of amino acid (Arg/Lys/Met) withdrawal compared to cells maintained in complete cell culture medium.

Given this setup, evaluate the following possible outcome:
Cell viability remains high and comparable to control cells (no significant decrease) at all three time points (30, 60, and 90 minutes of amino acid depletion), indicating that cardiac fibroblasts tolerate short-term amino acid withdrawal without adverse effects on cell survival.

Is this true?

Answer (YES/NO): YES